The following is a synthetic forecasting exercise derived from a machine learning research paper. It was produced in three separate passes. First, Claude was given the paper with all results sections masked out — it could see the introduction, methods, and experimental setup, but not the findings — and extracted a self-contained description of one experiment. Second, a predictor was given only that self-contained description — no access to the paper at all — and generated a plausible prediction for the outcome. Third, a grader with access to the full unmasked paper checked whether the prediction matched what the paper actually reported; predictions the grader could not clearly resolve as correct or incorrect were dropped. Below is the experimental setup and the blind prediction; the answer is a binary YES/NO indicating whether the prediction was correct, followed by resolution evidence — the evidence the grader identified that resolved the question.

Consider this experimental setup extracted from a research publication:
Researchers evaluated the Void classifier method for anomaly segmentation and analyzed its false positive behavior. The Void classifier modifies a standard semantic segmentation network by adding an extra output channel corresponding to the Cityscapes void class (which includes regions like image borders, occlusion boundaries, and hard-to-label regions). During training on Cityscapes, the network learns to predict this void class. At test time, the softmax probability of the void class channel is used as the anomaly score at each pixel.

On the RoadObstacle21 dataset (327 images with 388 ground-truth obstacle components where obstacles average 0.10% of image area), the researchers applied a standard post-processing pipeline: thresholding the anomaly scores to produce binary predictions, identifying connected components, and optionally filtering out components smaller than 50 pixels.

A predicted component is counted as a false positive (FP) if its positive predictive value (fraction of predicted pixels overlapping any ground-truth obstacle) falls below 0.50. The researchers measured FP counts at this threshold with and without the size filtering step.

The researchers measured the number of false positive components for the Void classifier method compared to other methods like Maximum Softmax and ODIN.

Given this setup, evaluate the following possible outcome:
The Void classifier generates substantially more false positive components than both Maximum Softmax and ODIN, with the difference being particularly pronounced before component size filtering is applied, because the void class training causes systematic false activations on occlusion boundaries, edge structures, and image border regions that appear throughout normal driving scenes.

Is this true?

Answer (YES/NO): NO